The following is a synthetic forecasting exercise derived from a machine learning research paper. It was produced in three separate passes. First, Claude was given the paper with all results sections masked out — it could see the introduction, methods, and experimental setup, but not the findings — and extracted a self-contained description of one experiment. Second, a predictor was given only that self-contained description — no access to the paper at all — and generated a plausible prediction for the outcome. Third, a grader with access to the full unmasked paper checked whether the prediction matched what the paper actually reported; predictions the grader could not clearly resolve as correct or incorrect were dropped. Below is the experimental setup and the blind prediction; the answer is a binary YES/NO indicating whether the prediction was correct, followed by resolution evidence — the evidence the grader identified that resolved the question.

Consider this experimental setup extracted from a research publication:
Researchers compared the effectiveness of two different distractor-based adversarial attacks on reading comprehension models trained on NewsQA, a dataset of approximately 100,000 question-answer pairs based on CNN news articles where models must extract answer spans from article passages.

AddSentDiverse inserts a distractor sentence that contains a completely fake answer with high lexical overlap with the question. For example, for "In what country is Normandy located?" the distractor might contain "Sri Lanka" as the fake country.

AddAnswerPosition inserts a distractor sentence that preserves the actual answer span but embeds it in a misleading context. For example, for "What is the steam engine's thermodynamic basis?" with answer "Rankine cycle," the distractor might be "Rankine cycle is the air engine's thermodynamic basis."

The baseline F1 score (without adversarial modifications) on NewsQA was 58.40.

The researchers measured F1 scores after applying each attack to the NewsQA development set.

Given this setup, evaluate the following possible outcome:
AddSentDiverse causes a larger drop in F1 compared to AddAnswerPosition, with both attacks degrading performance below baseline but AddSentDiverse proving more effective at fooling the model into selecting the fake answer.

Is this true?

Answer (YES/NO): NO